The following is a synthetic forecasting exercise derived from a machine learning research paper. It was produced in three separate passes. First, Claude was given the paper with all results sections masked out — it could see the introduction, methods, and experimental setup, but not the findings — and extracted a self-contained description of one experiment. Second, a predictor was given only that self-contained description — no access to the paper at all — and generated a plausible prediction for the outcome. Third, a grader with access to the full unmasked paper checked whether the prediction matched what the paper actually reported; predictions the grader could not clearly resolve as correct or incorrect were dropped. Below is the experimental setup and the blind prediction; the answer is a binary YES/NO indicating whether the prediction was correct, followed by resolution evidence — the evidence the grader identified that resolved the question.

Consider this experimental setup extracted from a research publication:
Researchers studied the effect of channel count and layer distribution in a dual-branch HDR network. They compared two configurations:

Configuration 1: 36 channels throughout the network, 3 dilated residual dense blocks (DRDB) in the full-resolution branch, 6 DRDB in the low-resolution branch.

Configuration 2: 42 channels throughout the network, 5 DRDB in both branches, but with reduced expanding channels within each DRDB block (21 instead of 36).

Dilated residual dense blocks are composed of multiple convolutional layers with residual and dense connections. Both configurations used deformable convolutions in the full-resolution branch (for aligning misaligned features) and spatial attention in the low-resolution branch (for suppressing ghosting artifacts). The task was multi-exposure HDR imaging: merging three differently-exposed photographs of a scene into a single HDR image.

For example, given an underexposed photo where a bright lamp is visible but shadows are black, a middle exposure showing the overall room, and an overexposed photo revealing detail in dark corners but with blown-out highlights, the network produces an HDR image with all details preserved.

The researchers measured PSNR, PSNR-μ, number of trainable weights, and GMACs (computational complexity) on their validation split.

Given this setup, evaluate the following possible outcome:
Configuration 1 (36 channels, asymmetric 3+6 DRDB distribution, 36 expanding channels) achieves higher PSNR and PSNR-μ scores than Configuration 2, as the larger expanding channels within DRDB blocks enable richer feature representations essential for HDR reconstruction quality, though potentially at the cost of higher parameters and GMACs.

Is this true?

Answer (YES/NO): NO